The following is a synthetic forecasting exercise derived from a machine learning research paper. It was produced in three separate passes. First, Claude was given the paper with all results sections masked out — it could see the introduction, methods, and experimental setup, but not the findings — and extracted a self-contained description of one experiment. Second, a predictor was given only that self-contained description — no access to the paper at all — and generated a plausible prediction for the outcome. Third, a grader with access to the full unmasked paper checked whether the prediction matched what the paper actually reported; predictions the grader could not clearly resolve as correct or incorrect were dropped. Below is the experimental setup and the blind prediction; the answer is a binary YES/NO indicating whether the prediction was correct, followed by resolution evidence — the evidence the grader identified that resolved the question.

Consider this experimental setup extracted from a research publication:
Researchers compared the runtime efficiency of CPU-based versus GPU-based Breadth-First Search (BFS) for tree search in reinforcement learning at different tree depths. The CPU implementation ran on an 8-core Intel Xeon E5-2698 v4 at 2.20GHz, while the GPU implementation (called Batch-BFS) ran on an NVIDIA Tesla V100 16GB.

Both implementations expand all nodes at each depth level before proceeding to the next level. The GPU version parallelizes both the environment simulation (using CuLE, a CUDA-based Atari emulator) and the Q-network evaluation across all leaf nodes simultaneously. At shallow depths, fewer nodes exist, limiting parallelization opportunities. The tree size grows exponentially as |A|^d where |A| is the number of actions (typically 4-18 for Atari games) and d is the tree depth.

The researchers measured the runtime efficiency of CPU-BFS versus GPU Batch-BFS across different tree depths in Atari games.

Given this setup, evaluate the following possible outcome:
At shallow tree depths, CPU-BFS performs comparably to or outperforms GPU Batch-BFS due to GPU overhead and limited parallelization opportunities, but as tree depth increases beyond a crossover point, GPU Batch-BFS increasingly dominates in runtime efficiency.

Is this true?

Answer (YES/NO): YES